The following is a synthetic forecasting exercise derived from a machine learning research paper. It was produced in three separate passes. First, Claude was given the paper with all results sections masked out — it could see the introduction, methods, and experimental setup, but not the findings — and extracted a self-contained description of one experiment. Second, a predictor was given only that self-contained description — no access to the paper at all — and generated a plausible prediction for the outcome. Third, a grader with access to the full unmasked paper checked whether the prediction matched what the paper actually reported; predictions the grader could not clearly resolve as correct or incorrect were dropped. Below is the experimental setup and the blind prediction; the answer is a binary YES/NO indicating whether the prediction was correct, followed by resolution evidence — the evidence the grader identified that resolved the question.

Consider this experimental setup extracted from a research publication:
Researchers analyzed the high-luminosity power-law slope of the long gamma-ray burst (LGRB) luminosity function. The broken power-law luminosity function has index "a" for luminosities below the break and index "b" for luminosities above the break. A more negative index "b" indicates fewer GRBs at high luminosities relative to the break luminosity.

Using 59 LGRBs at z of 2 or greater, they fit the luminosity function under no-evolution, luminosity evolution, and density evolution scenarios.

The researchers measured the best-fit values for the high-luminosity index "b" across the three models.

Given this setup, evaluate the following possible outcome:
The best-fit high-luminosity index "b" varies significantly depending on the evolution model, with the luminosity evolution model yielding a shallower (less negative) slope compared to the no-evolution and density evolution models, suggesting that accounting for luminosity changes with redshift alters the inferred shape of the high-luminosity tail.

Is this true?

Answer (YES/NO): NO